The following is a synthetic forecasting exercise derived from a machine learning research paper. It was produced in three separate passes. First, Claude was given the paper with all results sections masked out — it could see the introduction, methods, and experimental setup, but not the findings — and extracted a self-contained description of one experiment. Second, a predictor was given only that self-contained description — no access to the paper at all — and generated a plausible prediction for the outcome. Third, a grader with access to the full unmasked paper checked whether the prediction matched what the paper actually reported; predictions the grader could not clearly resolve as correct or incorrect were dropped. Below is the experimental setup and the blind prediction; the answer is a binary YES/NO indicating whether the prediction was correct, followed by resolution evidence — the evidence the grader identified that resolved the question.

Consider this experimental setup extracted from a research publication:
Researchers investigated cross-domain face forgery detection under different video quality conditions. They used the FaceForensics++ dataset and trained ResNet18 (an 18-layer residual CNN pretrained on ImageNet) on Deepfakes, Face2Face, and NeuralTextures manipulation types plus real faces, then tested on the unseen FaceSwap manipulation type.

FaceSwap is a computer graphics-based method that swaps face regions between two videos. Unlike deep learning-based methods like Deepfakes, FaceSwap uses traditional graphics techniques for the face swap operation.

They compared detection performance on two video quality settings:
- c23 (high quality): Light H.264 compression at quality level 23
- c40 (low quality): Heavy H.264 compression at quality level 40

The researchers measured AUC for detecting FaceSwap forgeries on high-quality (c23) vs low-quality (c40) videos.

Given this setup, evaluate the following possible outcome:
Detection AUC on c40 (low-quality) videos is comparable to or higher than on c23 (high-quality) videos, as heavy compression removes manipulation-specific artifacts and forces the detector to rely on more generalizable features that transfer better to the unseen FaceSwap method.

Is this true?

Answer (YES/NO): YES